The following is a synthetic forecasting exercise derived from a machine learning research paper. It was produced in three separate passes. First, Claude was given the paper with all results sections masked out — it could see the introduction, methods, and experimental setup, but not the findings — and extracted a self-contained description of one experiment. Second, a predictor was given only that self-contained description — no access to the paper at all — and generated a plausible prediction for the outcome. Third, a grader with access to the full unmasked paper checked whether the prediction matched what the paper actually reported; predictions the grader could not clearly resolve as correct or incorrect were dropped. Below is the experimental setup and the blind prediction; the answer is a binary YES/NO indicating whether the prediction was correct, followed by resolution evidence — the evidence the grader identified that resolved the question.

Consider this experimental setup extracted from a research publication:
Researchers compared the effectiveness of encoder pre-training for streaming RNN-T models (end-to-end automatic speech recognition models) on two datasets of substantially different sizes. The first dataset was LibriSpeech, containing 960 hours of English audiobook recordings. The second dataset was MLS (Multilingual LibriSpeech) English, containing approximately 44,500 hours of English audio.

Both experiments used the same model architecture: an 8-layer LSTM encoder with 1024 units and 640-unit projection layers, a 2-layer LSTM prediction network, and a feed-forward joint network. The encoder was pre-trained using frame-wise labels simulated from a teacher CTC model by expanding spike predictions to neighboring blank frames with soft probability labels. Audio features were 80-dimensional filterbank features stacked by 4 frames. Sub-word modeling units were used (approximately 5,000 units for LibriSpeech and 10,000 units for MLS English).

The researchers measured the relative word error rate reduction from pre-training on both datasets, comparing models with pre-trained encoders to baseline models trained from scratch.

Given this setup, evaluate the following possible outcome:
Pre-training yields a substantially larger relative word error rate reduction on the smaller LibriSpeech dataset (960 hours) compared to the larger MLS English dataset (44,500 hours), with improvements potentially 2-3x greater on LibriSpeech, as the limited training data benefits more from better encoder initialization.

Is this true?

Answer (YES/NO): NO